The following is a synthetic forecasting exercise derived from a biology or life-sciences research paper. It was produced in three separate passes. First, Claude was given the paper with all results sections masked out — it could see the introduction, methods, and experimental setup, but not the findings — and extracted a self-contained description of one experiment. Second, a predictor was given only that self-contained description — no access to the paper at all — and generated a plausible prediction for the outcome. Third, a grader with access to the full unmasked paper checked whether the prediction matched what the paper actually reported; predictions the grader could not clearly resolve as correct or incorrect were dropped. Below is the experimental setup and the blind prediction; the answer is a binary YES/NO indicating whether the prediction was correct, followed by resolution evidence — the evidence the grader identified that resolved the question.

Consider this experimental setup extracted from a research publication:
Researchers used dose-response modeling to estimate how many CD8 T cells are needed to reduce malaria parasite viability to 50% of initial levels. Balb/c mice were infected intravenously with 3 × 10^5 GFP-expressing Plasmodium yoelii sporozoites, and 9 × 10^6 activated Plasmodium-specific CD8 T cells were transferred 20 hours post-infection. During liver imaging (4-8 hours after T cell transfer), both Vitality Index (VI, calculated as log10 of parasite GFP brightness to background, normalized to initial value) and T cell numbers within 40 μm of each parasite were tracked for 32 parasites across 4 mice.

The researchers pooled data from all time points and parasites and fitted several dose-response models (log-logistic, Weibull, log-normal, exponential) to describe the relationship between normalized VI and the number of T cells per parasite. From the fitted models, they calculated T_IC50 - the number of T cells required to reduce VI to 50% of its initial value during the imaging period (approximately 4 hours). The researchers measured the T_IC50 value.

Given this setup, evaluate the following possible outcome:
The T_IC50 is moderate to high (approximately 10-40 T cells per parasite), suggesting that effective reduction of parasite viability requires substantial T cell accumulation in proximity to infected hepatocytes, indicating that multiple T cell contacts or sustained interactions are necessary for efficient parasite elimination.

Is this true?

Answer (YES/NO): NO